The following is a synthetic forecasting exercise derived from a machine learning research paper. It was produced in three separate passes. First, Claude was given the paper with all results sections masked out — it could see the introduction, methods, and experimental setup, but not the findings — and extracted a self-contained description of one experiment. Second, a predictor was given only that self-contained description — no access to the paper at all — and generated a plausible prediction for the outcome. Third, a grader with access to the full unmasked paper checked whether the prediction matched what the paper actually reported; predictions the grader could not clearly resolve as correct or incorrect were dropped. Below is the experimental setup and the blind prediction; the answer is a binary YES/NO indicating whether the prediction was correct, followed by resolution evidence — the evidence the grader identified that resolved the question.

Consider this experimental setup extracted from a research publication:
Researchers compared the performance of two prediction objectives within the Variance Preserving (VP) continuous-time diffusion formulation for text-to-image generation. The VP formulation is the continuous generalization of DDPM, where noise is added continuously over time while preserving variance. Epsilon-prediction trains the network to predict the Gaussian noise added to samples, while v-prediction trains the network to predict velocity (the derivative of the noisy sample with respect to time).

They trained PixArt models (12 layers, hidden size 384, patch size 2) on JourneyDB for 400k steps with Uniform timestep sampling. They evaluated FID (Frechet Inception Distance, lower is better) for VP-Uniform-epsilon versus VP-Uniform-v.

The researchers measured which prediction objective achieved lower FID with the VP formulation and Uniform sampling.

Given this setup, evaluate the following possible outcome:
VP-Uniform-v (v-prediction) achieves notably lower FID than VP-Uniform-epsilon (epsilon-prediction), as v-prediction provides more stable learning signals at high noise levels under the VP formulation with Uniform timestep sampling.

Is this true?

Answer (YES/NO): YES